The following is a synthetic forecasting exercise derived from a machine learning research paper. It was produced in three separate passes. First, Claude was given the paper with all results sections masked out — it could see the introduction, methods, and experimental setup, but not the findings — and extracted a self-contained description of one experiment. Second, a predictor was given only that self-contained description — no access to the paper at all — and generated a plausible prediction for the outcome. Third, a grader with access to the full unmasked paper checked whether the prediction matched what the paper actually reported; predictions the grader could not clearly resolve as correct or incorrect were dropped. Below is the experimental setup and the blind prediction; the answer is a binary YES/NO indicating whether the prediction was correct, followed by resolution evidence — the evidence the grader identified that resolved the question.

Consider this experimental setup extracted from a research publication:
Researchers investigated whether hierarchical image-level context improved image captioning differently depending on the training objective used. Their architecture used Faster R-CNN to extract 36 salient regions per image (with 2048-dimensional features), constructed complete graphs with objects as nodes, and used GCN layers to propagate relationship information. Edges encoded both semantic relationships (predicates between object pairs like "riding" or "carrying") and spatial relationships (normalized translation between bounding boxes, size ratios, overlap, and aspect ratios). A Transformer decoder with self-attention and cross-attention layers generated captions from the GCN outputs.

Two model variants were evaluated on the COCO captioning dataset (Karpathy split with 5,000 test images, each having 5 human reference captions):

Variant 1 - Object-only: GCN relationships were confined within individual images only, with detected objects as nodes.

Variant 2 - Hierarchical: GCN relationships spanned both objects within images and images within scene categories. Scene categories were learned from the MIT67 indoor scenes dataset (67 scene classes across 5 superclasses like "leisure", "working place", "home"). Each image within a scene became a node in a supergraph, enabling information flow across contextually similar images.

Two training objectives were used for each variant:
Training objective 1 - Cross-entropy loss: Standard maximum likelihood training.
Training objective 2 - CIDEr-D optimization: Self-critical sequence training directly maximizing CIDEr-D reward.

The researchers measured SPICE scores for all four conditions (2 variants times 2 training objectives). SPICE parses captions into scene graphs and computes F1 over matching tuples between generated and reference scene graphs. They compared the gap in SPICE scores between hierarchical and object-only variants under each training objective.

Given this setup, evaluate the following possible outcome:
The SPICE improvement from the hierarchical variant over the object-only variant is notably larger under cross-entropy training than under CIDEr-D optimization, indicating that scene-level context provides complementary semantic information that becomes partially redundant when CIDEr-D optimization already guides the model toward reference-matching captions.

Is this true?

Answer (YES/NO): NO